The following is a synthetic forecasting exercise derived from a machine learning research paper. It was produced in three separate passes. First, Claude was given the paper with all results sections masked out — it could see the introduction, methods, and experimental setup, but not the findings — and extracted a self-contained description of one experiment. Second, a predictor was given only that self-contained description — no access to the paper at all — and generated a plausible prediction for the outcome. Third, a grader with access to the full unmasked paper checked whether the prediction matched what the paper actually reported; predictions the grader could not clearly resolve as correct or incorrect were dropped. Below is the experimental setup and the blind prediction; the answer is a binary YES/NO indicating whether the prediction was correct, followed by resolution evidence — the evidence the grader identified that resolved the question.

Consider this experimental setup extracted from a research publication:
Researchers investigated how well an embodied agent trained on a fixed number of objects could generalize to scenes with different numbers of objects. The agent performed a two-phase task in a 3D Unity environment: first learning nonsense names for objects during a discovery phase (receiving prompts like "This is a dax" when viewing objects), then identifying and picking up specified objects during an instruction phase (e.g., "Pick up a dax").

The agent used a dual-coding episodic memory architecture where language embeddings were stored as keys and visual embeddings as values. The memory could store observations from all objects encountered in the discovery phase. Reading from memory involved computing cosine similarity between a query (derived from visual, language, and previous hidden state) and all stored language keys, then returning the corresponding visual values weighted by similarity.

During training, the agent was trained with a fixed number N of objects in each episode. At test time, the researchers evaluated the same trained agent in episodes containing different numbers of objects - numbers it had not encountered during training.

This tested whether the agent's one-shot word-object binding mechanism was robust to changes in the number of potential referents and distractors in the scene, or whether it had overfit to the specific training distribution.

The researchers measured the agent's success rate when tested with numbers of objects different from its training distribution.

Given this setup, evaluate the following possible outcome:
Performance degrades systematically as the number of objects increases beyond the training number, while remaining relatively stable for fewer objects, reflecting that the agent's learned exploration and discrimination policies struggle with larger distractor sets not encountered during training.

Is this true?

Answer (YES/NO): YES